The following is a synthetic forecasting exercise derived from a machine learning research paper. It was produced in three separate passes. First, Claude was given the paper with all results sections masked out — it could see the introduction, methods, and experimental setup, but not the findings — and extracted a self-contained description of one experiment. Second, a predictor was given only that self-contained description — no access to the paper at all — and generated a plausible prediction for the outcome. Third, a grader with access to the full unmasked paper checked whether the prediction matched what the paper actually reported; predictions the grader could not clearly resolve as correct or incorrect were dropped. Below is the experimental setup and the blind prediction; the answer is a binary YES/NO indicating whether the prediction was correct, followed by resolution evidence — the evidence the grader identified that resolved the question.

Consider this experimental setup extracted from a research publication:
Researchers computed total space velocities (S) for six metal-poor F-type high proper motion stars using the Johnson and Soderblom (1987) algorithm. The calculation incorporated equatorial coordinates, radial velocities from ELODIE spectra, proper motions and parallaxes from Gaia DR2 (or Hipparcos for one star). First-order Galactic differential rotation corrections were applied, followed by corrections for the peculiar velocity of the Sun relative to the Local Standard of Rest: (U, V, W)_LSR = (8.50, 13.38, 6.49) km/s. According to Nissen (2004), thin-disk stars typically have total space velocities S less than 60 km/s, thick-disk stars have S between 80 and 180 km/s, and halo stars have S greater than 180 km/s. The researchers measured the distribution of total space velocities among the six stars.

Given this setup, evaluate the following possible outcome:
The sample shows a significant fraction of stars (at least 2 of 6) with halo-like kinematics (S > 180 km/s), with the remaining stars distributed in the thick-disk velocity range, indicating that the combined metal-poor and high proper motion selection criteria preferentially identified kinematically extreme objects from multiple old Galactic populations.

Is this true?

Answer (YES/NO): YES